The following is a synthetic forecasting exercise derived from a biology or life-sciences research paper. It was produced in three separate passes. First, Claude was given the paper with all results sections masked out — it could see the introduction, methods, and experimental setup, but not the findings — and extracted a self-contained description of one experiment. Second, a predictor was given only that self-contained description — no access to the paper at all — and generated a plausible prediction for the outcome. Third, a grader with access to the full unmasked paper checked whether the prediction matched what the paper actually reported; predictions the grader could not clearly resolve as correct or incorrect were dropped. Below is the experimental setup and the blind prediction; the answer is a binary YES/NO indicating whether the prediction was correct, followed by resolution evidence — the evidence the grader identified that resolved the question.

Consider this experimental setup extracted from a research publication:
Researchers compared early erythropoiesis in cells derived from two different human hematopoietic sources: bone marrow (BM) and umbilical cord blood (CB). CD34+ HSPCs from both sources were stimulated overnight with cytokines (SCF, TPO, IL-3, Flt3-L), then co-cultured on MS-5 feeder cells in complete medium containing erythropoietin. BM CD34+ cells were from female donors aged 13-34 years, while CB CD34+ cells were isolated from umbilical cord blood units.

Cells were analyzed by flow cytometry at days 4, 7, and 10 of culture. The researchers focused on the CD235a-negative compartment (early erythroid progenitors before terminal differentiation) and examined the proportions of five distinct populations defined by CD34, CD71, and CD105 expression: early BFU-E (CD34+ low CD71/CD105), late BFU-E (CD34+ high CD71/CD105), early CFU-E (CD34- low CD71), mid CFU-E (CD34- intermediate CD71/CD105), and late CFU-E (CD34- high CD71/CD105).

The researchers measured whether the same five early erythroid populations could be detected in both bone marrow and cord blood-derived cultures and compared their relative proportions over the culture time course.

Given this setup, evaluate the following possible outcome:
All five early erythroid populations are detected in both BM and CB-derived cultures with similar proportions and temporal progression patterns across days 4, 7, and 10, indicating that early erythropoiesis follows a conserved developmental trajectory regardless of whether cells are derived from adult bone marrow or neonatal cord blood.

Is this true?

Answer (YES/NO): YES